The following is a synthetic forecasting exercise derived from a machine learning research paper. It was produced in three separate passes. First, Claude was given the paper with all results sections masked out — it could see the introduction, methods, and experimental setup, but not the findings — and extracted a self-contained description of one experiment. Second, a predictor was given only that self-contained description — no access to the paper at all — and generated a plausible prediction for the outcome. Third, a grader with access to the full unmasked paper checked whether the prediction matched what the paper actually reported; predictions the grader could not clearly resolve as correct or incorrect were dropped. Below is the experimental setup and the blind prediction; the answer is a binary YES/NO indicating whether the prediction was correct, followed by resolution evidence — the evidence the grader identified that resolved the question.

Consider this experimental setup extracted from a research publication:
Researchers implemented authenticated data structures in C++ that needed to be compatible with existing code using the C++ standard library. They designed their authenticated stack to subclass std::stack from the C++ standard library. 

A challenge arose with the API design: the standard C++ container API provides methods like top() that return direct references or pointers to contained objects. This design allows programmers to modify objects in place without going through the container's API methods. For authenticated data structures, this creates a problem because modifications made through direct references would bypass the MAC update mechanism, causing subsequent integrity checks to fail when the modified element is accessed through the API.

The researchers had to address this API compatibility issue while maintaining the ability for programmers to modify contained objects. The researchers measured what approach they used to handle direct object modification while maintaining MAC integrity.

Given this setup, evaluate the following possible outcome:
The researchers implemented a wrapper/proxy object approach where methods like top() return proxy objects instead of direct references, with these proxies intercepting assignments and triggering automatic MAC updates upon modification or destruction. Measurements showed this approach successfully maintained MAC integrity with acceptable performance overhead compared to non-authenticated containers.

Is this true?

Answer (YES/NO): NO